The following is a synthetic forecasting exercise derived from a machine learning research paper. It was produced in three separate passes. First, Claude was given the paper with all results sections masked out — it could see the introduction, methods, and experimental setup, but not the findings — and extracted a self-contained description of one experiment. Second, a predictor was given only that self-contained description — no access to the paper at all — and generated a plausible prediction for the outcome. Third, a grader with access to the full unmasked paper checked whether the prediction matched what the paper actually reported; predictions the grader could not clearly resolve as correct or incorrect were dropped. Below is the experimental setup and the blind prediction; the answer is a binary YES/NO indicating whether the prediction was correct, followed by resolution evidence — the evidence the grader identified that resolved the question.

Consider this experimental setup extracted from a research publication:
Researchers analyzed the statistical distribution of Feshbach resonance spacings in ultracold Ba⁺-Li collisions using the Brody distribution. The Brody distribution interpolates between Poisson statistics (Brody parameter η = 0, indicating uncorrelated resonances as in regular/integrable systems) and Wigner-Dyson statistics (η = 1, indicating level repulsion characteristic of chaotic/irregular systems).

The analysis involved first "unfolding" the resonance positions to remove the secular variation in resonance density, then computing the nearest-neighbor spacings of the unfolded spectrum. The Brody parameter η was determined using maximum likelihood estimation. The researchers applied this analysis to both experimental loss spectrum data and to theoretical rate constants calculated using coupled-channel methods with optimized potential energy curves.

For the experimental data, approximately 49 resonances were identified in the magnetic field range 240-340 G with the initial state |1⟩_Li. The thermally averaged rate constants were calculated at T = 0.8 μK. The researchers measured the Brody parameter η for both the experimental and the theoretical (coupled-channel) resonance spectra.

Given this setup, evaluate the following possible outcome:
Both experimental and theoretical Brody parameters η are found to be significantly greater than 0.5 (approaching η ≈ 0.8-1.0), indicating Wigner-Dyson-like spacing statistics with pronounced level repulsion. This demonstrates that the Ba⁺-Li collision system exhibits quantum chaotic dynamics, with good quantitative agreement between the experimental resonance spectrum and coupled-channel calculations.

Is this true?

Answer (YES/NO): NO